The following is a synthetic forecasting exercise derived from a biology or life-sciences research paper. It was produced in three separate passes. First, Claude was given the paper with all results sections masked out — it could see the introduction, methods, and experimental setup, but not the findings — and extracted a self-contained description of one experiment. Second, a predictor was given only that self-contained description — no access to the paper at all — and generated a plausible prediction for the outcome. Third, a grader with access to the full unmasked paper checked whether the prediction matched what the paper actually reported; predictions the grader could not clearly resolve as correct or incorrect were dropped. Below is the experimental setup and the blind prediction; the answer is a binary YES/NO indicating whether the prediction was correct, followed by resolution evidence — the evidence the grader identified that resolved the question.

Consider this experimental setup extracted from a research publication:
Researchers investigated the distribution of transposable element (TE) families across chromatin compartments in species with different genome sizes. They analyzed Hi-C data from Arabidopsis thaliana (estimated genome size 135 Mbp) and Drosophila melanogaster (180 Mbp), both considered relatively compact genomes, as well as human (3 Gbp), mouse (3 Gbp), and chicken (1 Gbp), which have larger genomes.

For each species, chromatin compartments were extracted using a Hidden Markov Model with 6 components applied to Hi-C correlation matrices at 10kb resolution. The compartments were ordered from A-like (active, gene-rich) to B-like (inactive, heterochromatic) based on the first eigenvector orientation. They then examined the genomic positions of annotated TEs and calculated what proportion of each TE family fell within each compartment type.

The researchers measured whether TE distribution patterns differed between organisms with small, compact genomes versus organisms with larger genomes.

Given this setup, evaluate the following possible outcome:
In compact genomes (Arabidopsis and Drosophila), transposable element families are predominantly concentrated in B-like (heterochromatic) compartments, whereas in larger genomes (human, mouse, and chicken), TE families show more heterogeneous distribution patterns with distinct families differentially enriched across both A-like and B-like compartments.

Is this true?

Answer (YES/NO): NO